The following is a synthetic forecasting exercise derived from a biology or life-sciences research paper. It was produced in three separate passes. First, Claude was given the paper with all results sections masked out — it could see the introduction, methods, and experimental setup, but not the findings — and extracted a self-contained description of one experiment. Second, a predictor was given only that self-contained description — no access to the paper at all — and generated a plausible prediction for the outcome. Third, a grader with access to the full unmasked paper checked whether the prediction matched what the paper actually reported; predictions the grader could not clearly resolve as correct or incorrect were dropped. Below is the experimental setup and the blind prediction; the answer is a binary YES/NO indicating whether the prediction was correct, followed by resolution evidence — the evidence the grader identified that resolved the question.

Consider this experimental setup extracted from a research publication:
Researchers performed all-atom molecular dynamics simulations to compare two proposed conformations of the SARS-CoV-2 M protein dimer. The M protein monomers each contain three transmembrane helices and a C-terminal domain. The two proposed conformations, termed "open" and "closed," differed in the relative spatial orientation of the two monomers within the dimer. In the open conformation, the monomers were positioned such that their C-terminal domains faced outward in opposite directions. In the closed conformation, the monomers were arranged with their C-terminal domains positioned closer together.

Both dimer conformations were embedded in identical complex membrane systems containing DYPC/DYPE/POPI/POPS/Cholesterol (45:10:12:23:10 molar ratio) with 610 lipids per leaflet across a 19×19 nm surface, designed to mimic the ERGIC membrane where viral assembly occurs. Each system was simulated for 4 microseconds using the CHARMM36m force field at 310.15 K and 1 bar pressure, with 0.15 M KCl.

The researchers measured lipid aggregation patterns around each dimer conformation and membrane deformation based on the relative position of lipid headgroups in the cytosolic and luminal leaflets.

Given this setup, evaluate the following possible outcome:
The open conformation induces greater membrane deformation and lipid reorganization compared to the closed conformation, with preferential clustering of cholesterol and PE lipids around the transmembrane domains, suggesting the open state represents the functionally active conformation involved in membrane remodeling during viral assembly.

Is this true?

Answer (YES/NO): NO